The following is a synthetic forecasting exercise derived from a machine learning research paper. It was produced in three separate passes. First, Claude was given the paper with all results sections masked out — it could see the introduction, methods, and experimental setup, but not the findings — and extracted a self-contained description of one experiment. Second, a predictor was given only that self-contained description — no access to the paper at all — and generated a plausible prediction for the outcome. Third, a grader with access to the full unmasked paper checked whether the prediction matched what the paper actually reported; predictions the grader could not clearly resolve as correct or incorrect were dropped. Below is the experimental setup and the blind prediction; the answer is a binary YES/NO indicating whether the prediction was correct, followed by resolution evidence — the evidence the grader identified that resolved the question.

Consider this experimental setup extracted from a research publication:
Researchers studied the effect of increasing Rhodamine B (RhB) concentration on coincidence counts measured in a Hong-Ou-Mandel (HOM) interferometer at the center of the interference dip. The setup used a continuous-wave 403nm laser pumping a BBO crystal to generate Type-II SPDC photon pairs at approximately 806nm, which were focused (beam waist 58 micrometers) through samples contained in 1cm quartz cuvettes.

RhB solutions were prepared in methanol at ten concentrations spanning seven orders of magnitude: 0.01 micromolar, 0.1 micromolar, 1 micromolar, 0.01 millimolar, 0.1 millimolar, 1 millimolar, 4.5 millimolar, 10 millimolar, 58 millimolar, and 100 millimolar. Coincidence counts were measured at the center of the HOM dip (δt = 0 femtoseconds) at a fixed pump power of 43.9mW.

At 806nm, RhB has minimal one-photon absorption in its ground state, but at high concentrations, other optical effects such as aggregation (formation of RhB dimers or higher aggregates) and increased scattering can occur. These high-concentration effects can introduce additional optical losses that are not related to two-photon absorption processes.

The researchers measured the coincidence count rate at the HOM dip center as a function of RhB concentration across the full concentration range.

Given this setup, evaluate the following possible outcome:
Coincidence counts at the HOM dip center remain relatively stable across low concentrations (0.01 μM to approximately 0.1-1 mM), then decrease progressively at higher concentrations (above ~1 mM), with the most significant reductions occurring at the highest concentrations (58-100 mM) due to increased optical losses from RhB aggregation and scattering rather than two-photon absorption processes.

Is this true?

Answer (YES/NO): NO